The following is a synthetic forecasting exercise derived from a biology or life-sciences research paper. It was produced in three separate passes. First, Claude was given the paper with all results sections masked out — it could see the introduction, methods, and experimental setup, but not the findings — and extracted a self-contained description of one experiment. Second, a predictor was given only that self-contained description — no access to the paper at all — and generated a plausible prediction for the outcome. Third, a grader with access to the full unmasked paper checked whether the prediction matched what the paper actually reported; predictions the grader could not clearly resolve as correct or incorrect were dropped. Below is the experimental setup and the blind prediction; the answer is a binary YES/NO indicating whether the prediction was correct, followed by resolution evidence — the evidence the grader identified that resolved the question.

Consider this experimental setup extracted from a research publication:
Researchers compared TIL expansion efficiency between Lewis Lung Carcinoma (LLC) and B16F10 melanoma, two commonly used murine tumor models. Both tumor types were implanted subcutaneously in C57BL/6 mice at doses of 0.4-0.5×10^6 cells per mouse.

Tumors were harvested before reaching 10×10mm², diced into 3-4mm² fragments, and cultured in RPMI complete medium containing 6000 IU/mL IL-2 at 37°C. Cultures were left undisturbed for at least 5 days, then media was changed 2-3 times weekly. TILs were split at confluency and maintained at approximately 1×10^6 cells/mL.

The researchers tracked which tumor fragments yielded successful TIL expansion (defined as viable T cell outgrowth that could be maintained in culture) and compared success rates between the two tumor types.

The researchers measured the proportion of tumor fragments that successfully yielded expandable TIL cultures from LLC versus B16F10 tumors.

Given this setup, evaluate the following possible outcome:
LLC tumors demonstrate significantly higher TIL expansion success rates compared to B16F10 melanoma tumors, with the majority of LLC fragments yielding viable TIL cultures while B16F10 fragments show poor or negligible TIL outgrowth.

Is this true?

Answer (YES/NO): NO